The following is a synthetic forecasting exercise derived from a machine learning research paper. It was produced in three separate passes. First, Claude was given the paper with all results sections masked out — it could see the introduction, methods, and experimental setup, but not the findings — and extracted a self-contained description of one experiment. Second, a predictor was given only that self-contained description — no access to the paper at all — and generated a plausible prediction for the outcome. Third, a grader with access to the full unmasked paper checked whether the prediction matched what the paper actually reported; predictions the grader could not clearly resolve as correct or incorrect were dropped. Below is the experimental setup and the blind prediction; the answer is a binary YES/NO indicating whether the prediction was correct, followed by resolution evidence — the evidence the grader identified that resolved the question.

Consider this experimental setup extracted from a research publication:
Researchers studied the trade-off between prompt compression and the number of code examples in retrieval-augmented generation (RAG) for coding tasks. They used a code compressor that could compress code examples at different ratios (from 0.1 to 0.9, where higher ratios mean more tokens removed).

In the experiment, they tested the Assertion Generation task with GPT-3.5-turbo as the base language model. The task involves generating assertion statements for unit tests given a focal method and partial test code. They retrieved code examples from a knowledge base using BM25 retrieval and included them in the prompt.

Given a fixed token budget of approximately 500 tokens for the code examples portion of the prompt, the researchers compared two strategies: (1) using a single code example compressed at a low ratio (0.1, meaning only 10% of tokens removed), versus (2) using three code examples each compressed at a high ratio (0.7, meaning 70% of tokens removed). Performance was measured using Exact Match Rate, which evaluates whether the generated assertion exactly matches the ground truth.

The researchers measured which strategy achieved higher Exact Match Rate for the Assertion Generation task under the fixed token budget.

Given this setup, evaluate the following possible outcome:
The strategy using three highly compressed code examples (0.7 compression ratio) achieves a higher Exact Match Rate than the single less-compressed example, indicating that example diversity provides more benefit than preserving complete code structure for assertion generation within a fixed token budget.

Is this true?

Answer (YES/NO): NO